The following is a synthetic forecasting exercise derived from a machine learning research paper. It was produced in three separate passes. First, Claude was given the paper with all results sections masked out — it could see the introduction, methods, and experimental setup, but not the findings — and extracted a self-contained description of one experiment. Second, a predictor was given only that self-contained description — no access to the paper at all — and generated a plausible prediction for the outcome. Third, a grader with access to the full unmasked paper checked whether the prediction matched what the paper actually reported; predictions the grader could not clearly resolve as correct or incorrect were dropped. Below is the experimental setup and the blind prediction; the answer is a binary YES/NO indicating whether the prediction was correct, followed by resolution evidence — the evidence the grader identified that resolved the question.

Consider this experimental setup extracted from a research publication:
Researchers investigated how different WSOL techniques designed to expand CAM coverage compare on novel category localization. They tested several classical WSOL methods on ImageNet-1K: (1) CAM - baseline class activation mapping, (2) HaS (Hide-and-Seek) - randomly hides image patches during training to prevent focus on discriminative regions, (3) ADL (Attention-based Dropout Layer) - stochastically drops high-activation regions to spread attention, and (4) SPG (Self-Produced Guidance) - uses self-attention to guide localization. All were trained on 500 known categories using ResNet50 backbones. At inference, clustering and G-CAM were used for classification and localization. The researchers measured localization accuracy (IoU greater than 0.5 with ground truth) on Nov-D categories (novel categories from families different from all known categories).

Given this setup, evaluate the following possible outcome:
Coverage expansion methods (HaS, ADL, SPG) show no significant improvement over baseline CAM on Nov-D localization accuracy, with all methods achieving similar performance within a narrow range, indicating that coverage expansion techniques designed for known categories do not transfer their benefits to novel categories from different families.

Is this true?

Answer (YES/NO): YES